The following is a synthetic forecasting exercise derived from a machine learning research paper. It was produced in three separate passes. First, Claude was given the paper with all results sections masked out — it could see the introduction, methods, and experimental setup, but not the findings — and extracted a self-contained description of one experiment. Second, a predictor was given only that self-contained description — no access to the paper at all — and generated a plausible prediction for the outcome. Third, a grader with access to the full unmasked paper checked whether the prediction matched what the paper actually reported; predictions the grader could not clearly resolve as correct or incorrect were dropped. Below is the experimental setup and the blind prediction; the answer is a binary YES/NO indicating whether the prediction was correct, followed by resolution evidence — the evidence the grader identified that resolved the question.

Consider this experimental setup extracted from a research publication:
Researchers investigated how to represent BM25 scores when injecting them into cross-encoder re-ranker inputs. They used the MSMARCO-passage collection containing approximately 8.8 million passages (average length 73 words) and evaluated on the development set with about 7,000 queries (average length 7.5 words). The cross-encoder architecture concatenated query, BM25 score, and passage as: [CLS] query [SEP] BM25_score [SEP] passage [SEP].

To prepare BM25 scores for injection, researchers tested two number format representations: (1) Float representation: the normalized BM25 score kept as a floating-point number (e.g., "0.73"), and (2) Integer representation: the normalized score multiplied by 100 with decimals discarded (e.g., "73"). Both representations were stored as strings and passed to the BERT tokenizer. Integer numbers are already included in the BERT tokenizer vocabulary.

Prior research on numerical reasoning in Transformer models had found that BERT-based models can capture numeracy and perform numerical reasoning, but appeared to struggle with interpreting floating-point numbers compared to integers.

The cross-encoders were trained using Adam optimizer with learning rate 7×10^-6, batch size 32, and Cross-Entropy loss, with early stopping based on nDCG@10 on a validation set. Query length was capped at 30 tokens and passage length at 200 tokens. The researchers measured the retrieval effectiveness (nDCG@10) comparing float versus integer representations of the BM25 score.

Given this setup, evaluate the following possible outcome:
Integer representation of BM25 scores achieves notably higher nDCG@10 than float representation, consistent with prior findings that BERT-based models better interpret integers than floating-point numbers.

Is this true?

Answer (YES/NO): NO